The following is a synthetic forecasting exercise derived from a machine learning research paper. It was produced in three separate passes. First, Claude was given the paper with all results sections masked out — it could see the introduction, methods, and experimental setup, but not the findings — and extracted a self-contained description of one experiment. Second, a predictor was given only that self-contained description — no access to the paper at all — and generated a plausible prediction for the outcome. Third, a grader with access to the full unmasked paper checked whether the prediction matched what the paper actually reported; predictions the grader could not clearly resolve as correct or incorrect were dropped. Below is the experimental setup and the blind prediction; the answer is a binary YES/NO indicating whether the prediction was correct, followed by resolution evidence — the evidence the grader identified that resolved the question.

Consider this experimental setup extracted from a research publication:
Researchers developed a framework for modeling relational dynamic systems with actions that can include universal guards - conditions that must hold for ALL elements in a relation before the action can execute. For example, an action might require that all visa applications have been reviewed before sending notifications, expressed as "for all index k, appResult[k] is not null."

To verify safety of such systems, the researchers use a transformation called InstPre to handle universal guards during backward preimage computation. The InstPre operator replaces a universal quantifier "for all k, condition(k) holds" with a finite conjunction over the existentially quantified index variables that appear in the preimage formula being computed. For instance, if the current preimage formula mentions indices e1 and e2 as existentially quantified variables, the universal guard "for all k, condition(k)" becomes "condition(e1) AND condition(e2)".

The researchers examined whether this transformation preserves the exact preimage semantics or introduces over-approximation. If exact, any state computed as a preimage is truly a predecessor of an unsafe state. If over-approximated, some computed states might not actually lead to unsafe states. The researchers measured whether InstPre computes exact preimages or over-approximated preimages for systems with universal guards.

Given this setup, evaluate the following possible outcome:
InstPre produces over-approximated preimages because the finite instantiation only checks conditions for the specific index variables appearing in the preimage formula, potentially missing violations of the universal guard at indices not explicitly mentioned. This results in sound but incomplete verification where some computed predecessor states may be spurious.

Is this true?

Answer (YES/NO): YES